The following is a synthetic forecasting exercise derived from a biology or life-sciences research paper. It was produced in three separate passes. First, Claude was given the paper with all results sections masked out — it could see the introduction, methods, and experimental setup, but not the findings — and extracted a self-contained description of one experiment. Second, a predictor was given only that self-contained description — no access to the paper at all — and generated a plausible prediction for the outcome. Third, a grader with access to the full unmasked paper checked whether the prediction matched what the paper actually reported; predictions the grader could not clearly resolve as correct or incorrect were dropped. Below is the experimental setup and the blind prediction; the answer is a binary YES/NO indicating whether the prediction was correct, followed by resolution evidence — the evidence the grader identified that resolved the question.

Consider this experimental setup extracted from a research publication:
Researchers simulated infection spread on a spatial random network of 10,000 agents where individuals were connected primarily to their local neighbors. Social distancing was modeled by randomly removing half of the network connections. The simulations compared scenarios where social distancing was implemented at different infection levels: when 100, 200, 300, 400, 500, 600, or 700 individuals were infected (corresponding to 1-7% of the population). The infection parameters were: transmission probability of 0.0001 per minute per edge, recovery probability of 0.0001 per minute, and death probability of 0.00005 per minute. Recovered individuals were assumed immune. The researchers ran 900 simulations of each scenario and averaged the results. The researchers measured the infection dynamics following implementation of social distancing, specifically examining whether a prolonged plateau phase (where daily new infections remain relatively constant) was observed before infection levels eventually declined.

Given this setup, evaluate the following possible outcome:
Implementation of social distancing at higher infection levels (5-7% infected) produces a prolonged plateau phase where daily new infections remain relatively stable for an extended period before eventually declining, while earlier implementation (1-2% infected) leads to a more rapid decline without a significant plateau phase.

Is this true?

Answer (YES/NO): NO